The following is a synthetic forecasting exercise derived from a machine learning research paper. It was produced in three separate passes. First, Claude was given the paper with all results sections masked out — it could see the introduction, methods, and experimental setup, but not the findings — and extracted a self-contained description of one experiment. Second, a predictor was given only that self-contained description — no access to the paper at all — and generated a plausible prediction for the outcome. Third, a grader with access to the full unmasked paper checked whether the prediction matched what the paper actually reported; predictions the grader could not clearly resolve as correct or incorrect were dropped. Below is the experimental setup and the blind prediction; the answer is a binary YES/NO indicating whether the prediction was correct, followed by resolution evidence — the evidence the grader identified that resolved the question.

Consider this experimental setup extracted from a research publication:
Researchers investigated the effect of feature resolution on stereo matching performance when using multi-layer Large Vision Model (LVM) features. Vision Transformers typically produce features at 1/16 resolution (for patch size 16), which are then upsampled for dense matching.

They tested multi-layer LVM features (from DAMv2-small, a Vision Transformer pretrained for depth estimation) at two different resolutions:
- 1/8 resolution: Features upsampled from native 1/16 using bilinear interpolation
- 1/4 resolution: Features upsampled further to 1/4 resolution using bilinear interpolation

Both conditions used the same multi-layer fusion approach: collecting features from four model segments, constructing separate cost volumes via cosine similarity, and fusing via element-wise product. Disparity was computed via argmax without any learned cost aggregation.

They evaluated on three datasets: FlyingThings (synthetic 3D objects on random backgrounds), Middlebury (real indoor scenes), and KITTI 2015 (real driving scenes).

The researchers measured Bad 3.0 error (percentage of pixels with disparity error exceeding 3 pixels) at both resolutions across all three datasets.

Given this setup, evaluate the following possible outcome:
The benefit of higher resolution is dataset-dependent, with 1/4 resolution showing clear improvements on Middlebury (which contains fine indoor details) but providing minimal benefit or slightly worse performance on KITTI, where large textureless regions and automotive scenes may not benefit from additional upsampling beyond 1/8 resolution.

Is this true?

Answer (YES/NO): NO